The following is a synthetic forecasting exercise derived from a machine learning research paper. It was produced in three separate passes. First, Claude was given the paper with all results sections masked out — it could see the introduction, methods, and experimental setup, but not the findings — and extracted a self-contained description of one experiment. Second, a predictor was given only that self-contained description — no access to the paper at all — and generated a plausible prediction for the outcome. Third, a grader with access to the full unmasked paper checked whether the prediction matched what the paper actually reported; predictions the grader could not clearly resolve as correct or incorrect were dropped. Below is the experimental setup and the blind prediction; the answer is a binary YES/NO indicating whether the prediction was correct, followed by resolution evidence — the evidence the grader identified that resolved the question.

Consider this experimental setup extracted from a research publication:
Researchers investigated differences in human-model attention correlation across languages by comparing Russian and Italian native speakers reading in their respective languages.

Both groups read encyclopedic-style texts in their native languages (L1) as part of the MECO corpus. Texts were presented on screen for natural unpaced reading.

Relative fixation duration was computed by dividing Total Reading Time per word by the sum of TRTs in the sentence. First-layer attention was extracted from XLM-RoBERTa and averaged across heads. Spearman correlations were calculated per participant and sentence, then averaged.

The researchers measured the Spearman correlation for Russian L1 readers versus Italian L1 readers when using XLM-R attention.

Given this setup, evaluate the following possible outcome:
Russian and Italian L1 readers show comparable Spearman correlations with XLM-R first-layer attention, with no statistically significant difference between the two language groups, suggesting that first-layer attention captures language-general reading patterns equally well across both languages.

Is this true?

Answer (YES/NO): NO